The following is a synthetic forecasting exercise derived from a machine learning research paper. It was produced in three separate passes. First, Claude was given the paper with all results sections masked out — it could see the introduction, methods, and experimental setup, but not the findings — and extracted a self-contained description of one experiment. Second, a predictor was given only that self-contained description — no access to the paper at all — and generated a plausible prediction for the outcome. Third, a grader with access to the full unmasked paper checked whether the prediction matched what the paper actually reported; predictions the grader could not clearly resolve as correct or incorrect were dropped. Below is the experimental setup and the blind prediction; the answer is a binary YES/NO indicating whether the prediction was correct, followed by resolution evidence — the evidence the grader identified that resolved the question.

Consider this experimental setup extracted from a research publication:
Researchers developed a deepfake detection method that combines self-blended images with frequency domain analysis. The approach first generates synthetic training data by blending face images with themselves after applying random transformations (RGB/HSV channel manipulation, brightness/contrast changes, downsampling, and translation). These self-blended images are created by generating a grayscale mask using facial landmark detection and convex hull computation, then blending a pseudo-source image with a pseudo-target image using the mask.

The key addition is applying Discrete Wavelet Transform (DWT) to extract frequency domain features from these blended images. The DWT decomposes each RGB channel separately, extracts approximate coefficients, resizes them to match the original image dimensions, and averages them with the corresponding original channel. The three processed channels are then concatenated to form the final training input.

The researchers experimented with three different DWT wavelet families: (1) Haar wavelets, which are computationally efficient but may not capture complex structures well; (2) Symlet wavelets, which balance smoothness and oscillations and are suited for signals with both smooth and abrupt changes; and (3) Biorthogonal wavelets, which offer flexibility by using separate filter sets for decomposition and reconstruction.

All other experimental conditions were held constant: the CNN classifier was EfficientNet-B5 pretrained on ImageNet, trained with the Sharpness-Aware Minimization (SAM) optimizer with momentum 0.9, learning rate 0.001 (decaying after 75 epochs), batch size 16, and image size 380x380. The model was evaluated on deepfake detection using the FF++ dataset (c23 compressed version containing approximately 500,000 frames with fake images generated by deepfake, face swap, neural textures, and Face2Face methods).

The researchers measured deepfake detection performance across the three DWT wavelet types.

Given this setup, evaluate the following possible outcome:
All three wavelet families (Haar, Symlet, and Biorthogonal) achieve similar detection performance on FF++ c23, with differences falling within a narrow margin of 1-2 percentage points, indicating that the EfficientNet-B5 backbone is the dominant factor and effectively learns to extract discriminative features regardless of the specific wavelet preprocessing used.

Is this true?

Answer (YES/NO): NO